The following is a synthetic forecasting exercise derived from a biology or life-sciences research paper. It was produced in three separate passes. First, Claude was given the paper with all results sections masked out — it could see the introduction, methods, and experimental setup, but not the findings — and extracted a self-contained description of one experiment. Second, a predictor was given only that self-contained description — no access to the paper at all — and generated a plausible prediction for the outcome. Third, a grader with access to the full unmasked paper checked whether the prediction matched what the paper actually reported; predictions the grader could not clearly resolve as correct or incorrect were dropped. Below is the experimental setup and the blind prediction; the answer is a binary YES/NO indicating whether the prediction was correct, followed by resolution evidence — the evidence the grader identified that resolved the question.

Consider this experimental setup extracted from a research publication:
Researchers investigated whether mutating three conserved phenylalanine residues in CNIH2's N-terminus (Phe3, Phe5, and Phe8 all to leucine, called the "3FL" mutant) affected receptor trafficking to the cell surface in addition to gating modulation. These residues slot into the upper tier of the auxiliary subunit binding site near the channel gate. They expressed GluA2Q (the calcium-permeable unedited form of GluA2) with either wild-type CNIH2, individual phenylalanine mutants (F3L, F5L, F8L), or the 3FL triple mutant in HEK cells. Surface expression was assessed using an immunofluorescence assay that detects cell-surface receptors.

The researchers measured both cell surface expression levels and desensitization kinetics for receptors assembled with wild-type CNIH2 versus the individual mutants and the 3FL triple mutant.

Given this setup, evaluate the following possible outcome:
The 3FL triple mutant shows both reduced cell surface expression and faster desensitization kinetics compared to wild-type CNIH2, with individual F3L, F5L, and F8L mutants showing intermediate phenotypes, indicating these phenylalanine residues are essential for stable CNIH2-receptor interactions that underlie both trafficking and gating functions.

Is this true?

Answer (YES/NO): NO